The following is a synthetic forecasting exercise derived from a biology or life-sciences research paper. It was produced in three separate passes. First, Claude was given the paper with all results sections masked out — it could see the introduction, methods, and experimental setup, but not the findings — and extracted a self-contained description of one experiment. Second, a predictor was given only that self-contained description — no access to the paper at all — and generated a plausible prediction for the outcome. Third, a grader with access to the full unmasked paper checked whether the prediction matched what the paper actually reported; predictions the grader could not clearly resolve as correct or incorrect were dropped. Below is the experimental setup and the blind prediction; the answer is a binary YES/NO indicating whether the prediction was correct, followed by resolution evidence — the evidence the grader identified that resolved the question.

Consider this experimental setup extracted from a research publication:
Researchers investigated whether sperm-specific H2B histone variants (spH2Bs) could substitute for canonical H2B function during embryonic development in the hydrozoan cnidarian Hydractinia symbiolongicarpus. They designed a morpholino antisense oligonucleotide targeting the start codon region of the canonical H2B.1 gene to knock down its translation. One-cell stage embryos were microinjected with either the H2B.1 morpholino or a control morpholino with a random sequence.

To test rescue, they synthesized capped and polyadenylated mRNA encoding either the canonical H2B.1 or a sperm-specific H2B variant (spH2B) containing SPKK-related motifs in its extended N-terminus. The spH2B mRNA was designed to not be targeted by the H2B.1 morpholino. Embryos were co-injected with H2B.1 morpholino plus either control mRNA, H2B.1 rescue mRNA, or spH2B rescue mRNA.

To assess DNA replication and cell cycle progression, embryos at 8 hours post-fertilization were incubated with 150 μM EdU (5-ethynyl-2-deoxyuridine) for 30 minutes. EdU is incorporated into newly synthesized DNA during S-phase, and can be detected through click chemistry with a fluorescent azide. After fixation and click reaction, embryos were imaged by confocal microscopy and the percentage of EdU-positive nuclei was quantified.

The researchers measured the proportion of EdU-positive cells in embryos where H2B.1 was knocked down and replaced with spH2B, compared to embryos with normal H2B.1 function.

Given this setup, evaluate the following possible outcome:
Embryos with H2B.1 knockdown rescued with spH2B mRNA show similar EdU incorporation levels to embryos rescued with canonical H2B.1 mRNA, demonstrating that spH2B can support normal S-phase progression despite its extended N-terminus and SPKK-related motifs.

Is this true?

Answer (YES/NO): NO